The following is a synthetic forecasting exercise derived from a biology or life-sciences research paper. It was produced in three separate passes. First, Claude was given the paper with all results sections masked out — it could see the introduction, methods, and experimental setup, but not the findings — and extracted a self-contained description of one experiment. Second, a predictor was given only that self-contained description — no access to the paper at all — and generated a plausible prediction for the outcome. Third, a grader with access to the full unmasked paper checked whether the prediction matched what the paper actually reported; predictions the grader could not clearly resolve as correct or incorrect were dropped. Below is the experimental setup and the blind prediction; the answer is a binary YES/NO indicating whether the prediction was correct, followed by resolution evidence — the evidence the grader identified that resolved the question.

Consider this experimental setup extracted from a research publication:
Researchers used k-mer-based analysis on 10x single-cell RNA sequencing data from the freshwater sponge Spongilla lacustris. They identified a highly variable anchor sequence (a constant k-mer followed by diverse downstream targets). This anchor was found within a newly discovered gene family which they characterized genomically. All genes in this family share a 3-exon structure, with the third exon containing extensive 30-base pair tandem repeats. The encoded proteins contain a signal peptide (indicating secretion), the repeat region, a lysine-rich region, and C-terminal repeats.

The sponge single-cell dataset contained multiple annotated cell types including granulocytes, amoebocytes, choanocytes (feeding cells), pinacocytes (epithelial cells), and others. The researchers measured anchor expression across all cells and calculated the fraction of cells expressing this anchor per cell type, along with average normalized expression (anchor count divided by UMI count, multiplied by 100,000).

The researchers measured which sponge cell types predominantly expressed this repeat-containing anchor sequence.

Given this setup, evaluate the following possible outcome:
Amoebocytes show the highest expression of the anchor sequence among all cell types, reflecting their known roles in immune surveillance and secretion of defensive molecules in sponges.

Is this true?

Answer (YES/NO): NO